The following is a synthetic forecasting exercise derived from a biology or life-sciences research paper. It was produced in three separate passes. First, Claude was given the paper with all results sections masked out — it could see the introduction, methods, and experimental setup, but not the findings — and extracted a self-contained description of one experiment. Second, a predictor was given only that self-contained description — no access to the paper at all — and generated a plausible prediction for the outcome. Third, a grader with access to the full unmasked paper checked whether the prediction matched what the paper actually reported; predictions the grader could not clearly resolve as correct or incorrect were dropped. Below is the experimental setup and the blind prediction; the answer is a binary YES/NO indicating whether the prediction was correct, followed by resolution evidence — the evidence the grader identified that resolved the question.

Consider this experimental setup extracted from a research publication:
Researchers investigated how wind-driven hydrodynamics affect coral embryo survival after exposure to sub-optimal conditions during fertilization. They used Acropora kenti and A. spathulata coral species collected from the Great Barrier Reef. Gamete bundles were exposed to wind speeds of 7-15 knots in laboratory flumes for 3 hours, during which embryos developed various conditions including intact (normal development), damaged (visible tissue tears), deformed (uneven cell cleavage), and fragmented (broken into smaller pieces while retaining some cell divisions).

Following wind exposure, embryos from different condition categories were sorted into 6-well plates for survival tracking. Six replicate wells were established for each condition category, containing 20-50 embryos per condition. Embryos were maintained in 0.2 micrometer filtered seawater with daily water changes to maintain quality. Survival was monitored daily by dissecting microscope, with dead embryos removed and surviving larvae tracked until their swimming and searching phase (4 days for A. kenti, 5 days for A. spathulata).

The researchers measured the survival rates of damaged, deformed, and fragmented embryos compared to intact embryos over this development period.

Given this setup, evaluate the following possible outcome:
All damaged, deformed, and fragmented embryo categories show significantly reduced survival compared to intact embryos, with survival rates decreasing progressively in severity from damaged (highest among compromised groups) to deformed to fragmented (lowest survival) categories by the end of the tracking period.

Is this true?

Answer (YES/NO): NO